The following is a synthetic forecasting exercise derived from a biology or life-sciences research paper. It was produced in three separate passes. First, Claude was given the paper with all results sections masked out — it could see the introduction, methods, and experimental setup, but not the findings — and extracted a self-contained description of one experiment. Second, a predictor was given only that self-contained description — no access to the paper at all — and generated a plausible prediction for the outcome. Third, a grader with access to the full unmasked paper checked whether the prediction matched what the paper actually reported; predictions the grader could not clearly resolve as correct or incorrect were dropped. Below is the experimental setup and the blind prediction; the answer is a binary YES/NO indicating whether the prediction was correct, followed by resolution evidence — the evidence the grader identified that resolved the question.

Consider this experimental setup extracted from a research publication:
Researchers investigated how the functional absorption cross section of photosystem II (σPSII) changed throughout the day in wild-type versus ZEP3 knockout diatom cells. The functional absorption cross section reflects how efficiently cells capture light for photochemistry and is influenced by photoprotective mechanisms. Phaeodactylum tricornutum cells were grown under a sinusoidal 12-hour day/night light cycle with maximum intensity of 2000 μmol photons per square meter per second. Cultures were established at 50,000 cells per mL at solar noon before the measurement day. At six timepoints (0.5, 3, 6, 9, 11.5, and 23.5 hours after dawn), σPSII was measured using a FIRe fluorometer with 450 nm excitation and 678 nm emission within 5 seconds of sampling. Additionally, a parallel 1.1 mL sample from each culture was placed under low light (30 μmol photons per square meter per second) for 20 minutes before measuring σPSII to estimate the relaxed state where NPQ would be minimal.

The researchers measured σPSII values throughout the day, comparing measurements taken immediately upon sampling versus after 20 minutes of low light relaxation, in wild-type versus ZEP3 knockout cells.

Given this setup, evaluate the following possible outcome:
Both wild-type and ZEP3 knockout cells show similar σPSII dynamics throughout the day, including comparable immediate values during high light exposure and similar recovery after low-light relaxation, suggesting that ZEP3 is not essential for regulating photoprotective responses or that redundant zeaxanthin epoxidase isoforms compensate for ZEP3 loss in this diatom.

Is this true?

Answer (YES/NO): NO